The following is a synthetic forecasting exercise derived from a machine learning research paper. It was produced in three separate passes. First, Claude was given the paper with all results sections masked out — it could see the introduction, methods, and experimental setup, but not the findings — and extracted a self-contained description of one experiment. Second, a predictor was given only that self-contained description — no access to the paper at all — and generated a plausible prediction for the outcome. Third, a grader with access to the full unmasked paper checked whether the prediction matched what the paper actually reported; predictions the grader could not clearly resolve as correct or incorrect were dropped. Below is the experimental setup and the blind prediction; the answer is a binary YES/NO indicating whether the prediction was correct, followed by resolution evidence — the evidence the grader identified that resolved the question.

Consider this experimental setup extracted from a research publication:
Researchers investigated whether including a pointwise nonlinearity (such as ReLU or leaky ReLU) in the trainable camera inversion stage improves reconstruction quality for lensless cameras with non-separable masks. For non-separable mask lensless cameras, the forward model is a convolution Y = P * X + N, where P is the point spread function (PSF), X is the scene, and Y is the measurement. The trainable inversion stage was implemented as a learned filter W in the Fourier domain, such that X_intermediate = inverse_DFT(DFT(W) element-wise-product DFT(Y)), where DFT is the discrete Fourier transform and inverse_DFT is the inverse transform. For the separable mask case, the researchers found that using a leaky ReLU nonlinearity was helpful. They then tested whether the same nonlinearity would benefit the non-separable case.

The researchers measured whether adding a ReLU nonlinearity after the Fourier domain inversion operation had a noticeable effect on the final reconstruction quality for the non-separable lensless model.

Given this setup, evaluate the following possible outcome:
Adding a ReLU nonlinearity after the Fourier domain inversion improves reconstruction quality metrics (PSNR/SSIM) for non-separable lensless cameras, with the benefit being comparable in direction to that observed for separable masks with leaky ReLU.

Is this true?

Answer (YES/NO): NO